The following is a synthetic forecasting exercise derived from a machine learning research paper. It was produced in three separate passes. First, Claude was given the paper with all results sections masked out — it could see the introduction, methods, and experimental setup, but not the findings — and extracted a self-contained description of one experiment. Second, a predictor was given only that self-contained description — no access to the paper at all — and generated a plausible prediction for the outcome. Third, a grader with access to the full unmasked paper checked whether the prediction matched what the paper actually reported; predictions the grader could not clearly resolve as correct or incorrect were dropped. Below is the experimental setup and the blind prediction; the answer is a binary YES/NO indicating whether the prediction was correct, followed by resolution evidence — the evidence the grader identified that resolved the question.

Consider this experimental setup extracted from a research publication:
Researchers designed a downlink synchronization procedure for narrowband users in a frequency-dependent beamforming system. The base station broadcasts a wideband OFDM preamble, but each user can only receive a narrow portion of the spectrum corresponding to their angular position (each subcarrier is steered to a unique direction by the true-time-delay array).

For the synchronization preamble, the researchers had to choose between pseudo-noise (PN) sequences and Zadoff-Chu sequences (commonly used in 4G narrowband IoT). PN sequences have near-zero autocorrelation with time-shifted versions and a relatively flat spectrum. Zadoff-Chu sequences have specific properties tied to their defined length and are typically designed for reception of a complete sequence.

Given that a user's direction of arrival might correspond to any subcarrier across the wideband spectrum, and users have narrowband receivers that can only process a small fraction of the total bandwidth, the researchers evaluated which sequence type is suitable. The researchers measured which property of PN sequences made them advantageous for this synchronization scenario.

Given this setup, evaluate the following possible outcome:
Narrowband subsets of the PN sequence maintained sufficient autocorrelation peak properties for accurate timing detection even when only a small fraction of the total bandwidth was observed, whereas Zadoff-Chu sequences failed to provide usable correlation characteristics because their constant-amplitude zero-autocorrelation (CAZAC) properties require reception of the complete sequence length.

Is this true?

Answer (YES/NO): NO